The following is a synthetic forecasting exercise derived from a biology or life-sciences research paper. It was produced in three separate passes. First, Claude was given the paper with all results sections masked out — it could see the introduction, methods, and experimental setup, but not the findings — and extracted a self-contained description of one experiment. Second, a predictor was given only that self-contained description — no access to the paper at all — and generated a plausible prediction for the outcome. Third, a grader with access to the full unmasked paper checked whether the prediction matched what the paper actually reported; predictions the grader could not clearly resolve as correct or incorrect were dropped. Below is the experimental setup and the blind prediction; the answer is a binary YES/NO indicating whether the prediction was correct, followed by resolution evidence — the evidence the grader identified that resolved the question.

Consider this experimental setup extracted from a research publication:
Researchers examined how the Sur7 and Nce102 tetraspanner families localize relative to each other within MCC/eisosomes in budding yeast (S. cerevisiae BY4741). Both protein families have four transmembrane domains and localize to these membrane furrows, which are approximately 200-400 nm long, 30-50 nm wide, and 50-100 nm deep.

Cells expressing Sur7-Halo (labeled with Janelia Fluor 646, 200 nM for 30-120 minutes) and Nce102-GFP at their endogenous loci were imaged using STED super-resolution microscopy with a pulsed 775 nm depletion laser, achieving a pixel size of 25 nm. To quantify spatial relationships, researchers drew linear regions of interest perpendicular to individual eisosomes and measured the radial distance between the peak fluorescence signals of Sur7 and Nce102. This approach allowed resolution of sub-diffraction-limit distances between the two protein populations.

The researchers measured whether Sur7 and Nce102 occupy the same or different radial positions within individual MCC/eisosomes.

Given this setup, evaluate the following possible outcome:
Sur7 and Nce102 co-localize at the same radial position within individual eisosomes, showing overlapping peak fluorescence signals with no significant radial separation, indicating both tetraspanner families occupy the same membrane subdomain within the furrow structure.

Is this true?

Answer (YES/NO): NO